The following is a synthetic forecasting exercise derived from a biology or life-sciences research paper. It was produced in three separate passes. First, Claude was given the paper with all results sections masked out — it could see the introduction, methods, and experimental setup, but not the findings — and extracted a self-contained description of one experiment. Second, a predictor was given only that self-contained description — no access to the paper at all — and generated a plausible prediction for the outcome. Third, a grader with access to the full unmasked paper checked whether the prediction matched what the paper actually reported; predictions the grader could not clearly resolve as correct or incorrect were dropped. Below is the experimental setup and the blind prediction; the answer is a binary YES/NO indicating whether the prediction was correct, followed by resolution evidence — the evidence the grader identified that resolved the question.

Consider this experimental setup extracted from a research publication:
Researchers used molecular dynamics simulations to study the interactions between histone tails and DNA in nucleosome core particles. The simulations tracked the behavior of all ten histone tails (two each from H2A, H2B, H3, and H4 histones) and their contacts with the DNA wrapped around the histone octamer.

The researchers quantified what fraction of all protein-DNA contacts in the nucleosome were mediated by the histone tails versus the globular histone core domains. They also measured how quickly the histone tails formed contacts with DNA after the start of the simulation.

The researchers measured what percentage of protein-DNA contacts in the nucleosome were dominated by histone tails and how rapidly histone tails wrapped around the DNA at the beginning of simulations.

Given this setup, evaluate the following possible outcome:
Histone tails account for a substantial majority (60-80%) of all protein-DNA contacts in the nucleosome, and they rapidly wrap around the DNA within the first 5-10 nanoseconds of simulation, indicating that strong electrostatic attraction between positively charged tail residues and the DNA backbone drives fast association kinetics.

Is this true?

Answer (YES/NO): NO